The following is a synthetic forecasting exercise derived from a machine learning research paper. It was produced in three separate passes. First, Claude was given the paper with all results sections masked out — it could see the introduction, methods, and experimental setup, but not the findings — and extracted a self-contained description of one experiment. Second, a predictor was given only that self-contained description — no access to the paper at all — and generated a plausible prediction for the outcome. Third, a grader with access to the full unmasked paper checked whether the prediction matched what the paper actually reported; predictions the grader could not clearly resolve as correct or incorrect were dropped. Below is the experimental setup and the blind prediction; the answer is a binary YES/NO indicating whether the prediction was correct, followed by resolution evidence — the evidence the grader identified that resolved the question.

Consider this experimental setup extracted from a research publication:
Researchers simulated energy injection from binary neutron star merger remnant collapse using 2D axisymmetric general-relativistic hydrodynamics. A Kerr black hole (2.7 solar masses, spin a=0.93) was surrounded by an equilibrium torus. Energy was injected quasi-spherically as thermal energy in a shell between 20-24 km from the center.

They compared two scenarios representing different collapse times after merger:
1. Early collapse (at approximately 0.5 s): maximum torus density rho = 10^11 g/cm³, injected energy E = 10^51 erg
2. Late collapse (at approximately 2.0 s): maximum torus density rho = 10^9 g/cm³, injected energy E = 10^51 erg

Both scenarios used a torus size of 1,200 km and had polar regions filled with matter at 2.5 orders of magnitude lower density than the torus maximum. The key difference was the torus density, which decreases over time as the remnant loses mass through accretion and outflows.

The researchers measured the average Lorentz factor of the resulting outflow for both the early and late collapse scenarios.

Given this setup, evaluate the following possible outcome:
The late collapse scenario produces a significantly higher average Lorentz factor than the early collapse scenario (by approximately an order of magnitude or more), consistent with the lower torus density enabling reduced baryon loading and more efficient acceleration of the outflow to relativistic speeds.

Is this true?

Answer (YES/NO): NO